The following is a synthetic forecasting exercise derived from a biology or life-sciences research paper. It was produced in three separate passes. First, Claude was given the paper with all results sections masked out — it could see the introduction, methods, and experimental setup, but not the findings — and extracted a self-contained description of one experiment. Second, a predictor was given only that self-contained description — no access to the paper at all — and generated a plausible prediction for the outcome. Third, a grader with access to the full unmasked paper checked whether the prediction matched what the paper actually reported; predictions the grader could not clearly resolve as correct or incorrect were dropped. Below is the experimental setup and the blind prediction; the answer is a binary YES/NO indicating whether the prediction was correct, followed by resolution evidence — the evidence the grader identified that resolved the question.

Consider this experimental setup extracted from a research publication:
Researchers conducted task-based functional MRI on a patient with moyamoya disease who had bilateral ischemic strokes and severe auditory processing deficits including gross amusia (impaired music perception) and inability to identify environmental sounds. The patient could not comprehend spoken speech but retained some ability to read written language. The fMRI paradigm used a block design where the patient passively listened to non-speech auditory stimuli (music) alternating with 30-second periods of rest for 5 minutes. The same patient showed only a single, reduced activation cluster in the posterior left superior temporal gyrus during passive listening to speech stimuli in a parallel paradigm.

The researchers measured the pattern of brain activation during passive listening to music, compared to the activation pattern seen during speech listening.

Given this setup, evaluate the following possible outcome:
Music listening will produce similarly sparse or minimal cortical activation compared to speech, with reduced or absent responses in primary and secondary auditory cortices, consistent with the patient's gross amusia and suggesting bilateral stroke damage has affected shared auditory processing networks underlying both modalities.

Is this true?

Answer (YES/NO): NO